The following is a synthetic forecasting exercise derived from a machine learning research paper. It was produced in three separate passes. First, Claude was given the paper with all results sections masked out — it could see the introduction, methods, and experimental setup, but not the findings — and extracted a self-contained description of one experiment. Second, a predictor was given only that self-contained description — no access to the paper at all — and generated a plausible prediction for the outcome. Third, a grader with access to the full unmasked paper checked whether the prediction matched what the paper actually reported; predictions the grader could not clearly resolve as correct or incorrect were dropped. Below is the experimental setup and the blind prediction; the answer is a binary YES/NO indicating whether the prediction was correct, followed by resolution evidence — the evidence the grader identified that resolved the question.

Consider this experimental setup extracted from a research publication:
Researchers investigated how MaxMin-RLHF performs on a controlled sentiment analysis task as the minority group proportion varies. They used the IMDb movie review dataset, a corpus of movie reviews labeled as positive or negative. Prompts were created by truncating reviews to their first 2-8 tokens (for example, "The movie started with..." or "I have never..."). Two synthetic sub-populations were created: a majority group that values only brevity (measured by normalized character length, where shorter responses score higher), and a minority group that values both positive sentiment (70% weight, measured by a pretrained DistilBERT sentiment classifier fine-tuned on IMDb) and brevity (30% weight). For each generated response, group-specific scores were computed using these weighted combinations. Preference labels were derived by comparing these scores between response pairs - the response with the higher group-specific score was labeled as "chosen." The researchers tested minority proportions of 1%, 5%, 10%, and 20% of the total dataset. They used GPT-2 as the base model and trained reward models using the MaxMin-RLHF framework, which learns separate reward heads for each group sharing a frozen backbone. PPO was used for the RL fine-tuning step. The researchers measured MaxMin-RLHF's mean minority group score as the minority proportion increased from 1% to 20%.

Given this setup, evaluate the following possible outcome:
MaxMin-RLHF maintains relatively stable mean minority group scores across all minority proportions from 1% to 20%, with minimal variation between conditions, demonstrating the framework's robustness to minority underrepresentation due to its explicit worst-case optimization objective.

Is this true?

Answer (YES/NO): NO